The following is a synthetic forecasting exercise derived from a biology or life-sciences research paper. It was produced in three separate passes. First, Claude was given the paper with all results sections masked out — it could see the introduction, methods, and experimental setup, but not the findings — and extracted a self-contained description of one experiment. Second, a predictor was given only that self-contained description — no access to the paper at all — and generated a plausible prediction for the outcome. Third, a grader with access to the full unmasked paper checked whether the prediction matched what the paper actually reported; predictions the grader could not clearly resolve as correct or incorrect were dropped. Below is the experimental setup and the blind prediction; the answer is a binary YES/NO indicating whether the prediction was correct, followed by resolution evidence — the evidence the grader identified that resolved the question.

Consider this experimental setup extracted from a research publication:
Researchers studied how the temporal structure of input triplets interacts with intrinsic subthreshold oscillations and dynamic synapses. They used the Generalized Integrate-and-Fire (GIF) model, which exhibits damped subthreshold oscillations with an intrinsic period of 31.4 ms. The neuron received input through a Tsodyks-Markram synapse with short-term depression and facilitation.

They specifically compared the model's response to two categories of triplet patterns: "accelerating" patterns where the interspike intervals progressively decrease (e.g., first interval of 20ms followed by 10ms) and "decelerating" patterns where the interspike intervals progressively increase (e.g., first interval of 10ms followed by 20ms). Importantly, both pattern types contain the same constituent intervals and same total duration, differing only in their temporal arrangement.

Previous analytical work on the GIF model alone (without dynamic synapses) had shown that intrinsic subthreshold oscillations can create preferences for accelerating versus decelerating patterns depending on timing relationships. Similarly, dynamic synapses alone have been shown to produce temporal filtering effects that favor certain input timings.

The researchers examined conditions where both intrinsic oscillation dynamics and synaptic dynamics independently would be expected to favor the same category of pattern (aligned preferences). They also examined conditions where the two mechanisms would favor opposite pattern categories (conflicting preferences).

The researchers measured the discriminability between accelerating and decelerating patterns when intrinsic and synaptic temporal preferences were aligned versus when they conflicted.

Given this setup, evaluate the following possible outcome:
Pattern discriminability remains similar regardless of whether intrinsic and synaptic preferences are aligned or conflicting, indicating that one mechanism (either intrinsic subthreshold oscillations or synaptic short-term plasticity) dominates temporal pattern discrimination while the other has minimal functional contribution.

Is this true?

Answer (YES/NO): NO